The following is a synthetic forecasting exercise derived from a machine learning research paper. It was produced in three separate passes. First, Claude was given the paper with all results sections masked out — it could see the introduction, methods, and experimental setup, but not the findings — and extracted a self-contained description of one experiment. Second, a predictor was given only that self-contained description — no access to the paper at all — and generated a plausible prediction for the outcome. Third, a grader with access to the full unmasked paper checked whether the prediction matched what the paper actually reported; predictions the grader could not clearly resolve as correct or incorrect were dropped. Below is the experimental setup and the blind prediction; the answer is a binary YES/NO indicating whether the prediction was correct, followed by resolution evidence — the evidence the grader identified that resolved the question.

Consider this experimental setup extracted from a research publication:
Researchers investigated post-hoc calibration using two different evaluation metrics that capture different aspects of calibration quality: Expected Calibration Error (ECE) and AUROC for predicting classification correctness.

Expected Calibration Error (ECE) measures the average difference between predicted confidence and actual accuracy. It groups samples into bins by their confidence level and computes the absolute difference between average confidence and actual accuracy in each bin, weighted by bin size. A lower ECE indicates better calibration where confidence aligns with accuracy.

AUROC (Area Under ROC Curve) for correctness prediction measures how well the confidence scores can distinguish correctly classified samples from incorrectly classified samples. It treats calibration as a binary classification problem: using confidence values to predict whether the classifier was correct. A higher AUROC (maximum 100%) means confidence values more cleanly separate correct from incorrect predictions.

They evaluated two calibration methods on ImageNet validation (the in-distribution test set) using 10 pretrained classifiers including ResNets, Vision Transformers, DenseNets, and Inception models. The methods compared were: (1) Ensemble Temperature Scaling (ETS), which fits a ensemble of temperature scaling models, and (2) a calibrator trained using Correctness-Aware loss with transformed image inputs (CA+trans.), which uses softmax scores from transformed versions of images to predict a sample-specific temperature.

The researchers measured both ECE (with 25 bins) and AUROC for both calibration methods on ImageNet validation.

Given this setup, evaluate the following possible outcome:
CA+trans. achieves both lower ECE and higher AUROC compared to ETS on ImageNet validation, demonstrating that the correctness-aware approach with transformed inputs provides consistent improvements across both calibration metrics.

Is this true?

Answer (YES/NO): NO